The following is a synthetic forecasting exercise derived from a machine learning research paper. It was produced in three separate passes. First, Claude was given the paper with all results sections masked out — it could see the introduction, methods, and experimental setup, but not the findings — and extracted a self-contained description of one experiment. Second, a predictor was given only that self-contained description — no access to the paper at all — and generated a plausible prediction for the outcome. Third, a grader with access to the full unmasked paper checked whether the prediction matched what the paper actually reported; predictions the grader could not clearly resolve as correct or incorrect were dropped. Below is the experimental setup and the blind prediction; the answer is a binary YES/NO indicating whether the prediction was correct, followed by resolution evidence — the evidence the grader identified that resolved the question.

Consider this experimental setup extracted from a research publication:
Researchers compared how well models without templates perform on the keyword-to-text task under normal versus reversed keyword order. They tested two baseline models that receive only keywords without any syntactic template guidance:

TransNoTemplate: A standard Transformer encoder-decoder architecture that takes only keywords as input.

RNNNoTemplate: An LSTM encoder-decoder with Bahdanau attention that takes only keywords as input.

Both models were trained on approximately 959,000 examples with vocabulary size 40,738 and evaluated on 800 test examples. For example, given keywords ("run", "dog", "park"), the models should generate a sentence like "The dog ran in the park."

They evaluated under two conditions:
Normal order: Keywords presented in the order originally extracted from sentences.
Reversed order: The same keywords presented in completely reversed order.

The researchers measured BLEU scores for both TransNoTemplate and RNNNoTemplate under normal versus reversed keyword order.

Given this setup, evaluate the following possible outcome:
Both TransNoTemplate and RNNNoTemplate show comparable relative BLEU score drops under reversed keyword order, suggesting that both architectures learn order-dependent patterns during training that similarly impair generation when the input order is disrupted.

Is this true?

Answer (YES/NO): NO